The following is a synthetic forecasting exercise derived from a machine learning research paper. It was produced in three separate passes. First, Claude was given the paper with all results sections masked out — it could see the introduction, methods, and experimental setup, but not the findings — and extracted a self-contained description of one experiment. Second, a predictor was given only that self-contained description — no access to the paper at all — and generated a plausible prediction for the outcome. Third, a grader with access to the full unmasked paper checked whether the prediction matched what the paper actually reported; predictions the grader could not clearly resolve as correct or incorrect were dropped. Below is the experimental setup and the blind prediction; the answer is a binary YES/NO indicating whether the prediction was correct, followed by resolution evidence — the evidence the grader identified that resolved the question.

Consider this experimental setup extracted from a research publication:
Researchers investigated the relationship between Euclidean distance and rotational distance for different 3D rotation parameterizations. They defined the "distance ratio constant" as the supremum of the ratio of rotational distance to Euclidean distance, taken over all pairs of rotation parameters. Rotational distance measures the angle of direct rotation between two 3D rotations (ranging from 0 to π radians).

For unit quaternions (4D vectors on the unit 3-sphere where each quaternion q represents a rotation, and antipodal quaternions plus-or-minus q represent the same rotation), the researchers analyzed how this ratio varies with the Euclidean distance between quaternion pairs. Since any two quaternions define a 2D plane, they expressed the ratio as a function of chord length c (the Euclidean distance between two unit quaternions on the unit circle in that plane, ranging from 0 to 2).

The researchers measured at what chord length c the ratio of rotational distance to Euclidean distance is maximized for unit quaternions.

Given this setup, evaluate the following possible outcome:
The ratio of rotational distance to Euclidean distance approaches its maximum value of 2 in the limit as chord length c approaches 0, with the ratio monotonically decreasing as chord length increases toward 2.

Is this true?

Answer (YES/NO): NO